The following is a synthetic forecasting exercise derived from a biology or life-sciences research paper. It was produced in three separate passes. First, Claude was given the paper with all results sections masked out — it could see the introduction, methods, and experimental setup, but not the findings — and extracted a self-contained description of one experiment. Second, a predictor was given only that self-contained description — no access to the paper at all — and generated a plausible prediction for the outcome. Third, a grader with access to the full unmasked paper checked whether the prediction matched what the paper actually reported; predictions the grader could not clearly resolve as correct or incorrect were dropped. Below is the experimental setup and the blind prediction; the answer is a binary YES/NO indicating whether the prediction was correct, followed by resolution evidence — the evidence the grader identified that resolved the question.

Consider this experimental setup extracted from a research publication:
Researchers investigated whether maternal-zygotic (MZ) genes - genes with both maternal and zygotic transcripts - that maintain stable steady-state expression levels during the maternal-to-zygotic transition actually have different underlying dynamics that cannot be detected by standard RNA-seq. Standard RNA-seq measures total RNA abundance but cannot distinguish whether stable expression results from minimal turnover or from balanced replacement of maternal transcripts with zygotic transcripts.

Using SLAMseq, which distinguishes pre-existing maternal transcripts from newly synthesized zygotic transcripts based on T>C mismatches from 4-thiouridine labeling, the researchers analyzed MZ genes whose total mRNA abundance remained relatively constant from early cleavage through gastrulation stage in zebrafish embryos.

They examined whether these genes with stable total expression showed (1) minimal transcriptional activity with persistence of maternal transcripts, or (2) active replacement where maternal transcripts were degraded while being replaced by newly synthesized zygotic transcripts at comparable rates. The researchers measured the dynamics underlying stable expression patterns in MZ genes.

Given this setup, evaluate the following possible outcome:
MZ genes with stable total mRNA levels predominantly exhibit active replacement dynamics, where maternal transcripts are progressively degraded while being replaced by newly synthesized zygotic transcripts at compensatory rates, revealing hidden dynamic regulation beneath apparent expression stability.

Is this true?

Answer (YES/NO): NO